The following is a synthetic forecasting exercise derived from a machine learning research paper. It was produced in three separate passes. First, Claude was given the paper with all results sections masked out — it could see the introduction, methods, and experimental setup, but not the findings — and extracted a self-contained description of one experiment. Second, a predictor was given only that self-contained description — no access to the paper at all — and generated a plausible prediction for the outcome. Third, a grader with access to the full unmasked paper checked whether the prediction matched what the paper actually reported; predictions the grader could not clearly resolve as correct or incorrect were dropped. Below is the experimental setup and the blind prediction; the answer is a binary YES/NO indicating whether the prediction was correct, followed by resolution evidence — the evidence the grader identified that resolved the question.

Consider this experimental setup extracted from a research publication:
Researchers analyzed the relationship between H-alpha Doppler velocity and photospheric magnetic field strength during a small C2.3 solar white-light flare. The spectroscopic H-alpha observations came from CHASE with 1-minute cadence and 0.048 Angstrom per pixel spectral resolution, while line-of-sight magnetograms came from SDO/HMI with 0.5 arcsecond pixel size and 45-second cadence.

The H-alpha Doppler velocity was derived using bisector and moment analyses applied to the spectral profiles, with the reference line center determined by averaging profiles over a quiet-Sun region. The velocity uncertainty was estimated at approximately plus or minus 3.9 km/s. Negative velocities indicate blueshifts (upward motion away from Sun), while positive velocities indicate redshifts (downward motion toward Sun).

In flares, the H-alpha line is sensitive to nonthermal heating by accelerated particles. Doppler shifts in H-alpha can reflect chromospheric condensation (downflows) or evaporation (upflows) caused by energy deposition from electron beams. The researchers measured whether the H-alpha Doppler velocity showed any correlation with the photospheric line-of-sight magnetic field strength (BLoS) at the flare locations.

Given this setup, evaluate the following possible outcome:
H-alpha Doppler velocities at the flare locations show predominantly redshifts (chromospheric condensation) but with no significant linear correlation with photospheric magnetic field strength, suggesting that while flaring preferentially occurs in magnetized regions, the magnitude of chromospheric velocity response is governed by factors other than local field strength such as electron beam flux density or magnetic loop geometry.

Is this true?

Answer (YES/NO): NO